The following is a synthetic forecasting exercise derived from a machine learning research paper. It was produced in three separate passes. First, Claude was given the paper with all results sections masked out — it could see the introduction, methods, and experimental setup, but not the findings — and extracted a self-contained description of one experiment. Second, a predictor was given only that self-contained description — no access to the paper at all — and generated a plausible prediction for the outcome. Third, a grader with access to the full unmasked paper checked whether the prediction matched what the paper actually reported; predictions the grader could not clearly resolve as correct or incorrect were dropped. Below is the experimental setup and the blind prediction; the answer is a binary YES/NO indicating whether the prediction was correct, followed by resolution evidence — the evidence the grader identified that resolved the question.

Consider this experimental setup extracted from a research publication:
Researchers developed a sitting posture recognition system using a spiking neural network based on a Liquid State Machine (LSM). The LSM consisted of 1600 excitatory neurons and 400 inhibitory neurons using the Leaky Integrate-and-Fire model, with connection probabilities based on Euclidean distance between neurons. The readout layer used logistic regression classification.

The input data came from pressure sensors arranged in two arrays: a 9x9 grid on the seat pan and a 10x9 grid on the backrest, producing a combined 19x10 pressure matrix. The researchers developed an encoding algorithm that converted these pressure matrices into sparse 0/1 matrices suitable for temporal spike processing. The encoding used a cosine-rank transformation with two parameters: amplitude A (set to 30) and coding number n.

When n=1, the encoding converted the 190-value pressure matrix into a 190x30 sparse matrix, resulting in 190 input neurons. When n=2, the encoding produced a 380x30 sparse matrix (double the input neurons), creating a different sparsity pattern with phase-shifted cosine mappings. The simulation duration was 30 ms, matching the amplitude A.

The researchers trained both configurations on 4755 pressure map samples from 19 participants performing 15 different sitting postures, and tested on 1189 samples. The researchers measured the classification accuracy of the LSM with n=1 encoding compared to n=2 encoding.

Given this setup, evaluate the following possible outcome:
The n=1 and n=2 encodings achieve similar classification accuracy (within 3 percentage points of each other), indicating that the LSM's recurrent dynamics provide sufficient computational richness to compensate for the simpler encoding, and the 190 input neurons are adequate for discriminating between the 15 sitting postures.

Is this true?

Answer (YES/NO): YES